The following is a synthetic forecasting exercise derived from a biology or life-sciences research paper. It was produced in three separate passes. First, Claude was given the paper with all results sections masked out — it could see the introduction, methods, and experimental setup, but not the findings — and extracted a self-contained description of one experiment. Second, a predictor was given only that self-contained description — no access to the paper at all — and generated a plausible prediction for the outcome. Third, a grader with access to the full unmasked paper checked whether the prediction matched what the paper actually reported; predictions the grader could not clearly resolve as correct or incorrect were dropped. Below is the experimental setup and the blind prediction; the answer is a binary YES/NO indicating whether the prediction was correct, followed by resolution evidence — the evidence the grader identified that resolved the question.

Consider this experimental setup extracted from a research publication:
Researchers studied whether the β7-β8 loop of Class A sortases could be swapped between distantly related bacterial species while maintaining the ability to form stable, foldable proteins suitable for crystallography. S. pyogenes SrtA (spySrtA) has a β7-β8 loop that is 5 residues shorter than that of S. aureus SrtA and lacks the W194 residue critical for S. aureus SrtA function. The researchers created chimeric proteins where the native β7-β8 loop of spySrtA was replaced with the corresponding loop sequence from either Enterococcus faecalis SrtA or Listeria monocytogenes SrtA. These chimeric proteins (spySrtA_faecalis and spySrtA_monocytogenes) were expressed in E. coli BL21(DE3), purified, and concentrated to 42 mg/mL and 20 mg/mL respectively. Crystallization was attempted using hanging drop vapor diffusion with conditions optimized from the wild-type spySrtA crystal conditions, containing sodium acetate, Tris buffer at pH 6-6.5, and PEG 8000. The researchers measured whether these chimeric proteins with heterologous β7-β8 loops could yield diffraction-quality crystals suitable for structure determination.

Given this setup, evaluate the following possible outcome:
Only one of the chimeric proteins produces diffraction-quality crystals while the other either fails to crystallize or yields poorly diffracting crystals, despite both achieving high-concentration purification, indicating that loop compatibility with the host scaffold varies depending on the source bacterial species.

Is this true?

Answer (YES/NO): NO